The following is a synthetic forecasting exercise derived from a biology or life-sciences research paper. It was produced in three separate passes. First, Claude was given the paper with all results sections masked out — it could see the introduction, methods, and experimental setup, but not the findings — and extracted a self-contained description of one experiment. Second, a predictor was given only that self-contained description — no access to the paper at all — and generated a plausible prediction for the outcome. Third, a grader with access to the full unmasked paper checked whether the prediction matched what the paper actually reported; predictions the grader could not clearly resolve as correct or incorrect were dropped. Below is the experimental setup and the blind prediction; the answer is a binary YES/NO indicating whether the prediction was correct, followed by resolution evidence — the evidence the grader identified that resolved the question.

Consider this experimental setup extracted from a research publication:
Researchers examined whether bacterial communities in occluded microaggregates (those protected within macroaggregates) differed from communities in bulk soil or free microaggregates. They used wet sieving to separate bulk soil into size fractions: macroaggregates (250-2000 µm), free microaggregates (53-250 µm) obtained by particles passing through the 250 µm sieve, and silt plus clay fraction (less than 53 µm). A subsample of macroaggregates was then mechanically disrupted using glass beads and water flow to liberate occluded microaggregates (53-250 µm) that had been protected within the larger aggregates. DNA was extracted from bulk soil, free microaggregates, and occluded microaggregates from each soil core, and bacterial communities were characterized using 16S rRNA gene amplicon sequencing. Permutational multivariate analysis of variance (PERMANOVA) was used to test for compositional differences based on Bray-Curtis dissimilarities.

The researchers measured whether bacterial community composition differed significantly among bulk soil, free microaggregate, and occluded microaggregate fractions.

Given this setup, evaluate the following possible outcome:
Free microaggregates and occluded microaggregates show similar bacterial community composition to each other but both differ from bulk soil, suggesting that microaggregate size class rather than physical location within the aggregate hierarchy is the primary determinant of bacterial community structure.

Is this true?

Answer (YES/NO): NO